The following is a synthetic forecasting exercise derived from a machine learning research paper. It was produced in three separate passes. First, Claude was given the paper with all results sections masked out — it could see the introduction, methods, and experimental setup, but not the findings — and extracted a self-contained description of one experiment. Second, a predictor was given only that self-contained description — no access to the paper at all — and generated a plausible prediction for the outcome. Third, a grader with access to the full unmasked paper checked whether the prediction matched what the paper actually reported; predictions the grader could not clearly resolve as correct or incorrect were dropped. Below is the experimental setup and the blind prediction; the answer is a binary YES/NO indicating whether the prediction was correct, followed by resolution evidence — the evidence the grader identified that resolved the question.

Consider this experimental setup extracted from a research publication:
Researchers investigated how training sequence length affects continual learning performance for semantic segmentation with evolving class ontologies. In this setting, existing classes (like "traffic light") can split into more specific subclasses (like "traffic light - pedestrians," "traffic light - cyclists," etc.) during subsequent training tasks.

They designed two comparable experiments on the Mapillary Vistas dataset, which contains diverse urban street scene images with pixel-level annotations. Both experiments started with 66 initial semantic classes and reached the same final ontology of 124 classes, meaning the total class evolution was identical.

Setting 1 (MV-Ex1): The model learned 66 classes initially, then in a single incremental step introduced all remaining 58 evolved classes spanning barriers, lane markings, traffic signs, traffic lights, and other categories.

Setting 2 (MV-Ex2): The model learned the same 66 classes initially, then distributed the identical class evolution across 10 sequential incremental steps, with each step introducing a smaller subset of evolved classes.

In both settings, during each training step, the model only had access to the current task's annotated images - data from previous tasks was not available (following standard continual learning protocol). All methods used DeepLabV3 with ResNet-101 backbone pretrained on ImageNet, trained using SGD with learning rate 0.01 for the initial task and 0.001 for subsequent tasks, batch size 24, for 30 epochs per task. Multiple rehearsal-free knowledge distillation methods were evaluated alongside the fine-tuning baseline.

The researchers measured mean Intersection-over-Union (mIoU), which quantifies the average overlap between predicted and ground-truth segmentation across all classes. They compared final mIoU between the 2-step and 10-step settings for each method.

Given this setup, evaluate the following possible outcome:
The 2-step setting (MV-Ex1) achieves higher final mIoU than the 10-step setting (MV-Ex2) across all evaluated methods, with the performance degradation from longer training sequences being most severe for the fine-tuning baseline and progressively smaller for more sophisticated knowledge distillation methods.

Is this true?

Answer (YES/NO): NO